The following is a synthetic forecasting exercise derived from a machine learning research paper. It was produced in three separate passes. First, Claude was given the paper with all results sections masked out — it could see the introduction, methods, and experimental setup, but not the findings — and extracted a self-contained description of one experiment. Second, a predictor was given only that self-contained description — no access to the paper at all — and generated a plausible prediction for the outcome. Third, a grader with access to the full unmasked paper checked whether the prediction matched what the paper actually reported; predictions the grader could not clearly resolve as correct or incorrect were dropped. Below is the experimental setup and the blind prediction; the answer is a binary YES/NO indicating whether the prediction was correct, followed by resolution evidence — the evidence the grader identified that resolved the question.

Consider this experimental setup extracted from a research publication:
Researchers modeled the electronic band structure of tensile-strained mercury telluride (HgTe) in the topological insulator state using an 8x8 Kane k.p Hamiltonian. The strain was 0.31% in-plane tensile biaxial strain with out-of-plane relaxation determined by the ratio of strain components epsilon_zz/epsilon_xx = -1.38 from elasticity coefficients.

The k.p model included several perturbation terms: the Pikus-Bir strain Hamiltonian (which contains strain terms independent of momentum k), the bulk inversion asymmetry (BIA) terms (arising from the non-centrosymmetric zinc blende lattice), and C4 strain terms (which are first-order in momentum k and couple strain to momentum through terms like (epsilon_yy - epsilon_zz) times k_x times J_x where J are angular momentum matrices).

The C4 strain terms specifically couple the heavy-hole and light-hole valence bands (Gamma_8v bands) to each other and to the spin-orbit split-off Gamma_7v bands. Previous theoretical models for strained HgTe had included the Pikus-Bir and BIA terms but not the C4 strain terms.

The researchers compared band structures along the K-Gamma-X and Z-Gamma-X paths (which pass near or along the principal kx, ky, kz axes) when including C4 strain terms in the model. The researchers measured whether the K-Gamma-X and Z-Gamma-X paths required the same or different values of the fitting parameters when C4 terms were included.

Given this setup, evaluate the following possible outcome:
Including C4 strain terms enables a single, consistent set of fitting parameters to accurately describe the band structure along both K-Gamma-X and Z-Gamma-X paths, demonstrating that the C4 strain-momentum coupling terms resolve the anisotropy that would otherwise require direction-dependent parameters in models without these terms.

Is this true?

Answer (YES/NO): YES